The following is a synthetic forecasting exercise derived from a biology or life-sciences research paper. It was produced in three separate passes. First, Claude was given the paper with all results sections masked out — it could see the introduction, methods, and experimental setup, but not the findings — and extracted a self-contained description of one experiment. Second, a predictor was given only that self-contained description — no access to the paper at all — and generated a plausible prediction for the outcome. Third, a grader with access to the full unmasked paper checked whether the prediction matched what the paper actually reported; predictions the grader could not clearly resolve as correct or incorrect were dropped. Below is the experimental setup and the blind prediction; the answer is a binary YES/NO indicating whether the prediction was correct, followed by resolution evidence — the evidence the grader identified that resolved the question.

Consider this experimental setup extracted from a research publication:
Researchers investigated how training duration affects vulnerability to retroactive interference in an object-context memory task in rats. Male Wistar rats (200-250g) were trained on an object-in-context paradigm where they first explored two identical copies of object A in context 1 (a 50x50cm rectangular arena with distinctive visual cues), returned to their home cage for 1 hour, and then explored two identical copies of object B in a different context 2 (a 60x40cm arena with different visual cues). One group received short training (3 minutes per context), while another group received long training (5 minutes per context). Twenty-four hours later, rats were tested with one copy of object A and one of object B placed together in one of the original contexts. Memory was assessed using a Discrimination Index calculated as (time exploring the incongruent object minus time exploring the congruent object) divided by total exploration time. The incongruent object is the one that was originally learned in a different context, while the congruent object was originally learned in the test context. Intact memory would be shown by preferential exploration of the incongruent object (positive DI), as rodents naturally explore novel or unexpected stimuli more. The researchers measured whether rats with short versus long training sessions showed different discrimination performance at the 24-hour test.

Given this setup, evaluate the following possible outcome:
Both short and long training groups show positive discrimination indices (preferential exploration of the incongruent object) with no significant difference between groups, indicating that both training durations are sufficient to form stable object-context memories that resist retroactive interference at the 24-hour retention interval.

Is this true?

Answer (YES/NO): NO